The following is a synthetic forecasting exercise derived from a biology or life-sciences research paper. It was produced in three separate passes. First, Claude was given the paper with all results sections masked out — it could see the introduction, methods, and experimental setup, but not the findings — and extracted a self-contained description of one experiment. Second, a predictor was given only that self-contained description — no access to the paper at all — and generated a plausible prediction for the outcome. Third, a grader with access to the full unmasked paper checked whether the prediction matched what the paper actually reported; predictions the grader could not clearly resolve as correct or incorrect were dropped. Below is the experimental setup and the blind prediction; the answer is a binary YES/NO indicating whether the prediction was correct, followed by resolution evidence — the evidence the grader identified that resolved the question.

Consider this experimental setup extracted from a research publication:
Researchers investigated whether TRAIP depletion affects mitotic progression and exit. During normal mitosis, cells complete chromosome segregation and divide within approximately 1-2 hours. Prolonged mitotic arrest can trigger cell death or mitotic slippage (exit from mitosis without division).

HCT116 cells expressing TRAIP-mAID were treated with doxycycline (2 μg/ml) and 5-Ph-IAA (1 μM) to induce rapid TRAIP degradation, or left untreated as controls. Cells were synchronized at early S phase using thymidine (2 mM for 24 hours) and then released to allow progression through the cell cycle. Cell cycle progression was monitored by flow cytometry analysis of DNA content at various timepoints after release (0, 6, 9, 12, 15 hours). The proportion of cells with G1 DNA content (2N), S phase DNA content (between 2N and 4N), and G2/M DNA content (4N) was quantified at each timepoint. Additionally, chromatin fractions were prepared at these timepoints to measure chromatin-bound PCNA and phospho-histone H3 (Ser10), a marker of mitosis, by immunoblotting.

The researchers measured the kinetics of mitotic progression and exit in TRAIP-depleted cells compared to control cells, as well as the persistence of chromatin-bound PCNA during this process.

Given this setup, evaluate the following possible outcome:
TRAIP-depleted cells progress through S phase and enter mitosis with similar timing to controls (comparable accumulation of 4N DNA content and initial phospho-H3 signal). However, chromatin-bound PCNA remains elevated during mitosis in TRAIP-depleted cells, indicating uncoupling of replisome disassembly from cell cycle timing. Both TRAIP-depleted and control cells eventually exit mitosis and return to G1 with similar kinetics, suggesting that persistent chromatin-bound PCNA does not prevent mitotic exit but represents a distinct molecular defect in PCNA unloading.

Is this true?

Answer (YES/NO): NO